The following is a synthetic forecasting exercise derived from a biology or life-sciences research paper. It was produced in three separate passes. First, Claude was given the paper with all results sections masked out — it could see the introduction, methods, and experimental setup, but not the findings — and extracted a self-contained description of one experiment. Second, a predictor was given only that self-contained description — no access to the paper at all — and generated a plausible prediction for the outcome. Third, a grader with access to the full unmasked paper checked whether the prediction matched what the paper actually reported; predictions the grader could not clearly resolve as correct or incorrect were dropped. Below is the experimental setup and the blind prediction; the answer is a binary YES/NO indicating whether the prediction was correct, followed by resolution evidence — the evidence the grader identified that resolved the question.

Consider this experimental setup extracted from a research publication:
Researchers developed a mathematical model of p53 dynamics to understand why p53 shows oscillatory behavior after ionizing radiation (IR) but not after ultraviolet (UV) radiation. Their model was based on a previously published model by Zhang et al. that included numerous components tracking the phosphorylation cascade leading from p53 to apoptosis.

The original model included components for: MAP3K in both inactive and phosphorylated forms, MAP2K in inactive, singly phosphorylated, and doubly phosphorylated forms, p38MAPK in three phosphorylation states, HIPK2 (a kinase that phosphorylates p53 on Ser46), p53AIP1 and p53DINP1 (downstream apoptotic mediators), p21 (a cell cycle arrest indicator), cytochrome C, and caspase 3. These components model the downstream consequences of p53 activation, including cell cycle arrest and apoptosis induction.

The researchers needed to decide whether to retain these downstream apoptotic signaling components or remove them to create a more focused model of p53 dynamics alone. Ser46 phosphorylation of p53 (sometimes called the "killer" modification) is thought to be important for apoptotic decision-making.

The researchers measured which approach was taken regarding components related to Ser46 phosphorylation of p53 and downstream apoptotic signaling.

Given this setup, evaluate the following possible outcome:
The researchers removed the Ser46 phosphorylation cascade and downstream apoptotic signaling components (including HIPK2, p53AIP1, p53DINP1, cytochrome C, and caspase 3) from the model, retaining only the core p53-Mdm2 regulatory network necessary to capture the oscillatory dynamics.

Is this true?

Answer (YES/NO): YES